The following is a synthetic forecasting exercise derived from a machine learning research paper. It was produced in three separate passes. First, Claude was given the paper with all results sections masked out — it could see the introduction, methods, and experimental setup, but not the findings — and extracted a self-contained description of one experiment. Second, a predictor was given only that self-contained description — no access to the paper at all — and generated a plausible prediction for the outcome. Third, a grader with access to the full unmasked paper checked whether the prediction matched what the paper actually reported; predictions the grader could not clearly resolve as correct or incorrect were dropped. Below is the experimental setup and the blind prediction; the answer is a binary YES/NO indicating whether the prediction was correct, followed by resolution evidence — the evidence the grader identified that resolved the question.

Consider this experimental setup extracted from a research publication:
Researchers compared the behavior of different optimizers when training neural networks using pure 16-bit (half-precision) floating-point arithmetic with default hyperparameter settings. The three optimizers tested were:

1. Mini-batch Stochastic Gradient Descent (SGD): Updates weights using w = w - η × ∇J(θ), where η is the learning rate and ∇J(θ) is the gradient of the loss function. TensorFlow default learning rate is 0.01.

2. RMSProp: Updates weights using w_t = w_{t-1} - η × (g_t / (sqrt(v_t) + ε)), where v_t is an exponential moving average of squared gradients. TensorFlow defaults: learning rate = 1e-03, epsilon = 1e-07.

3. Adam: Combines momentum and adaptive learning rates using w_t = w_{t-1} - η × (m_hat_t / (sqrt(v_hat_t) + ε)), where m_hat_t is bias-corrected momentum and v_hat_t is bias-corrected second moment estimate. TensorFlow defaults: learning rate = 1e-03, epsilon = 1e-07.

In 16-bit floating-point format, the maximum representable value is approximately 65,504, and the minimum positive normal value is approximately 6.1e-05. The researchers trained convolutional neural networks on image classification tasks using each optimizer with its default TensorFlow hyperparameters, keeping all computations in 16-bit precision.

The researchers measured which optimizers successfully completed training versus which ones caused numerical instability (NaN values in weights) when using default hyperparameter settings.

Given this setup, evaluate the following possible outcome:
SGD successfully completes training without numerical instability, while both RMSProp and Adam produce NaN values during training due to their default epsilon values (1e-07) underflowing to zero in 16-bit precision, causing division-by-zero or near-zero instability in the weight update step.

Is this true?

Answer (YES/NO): NO